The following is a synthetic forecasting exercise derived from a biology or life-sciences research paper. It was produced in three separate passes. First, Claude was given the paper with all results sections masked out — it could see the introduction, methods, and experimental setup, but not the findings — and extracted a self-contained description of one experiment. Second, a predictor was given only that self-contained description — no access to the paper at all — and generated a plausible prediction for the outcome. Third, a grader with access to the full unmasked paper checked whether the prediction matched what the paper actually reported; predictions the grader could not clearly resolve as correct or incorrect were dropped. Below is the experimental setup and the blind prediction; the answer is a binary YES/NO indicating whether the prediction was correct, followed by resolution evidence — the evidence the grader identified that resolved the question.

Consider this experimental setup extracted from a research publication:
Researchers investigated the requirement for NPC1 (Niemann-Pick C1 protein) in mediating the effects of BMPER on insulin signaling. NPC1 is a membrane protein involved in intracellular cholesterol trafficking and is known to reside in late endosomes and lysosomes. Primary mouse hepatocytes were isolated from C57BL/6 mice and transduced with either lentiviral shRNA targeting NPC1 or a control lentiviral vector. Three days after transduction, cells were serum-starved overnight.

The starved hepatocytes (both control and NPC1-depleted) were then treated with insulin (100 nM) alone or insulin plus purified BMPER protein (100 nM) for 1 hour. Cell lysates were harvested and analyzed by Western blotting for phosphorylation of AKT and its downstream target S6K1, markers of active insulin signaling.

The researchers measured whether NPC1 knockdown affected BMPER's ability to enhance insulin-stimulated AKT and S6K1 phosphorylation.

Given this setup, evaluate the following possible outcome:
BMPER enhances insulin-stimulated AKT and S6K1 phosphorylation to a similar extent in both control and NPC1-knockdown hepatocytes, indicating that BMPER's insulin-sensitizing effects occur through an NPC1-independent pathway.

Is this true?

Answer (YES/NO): NO